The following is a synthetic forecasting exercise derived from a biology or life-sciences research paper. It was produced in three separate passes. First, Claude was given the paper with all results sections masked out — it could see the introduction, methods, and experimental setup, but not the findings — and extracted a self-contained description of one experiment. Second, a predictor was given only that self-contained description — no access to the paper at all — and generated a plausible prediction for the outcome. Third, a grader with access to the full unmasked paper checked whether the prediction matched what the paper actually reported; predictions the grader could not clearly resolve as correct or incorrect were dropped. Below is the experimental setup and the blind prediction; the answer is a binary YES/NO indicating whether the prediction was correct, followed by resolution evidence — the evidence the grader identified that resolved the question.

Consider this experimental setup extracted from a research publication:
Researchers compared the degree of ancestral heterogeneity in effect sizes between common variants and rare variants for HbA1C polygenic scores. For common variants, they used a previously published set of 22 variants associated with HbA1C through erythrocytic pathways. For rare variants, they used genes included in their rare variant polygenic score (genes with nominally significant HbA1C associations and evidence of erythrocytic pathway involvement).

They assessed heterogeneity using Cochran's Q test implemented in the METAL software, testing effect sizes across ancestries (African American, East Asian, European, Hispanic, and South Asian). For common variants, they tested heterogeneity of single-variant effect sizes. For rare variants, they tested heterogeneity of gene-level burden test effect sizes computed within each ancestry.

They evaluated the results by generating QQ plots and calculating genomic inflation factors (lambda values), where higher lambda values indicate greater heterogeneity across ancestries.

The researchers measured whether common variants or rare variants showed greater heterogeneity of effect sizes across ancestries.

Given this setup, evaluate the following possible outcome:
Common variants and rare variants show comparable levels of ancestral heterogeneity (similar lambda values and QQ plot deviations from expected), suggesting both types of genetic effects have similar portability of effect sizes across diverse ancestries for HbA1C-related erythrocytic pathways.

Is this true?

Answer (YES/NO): NO